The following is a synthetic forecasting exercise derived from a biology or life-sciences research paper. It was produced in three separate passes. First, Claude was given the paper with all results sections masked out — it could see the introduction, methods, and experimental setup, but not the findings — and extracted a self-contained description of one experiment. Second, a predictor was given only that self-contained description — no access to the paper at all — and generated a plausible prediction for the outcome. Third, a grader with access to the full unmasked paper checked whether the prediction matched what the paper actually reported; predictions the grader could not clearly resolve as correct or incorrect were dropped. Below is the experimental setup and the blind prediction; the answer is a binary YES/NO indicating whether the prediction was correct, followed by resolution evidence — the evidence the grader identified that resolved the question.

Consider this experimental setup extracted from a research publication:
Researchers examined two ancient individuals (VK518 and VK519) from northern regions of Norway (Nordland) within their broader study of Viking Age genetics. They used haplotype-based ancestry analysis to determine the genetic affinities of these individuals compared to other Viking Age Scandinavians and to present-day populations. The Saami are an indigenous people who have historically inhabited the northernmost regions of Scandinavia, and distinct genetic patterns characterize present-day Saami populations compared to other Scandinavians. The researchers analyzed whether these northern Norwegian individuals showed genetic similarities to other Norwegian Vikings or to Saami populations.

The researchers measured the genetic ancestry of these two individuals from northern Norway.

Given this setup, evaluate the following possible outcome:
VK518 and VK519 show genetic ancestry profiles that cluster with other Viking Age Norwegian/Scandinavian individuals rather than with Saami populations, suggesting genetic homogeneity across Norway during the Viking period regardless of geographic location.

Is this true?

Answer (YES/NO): NO